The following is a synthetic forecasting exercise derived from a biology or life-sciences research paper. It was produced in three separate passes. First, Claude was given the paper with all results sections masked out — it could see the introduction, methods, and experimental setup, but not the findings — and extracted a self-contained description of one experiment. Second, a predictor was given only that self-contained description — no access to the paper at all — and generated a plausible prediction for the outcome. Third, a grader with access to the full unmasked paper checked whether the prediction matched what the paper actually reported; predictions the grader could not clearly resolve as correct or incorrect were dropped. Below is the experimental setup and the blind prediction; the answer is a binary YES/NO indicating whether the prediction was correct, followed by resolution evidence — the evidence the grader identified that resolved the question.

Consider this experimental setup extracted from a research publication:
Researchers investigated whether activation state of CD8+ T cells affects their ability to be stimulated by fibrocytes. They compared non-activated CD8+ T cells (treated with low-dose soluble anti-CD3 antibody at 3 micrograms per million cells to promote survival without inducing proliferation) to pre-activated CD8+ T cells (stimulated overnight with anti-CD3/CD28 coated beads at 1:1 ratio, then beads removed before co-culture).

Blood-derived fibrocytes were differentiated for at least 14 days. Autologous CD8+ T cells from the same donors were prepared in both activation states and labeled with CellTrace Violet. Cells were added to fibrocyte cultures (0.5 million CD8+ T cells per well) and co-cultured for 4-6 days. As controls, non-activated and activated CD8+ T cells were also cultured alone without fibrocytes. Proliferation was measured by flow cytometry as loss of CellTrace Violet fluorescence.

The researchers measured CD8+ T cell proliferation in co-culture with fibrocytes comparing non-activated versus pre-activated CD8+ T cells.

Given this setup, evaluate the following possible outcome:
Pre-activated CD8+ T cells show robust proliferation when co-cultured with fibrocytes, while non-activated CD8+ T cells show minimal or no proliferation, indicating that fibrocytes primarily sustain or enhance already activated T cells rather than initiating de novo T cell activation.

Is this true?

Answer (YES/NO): NO